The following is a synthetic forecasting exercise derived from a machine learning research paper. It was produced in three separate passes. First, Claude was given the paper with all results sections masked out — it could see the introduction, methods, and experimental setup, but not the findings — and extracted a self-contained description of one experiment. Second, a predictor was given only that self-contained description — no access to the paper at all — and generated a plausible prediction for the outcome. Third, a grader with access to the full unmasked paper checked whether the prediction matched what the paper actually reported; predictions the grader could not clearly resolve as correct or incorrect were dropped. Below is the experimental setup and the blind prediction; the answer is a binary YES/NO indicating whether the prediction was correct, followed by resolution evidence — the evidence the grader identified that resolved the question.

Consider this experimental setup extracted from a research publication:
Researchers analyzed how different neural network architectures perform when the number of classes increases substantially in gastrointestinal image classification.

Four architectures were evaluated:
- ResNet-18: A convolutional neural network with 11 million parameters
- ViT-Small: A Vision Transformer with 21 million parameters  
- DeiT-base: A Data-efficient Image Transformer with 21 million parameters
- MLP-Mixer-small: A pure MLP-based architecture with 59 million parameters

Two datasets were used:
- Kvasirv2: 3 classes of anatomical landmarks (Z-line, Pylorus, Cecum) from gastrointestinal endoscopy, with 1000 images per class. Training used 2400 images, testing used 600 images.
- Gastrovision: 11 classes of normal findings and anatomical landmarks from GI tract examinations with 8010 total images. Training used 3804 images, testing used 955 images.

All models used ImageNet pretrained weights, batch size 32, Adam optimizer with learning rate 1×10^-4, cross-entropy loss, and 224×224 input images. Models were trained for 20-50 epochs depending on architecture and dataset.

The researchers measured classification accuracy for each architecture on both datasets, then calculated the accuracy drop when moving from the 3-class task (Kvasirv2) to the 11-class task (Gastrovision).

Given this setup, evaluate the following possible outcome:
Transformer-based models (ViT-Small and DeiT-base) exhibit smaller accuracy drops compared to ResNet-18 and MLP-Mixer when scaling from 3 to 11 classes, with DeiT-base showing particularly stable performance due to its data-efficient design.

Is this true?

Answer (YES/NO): NO